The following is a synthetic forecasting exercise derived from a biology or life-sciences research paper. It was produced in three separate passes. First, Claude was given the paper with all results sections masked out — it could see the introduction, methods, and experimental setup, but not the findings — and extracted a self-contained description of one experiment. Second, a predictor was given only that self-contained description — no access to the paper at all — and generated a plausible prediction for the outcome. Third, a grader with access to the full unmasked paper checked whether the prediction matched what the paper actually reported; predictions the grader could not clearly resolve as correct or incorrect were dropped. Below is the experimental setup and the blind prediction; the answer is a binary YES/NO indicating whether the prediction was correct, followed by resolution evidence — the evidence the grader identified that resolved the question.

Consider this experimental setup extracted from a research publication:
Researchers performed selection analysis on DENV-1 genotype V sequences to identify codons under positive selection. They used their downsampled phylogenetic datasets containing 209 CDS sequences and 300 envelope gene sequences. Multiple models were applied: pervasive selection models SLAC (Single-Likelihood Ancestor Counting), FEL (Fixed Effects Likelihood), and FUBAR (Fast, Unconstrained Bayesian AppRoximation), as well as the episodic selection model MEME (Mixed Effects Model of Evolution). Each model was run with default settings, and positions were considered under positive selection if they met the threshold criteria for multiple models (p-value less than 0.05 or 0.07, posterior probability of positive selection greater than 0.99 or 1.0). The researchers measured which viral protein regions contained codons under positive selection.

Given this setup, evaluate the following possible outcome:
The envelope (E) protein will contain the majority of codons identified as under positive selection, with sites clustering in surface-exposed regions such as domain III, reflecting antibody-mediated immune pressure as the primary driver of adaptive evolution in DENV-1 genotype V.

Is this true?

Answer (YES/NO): NO